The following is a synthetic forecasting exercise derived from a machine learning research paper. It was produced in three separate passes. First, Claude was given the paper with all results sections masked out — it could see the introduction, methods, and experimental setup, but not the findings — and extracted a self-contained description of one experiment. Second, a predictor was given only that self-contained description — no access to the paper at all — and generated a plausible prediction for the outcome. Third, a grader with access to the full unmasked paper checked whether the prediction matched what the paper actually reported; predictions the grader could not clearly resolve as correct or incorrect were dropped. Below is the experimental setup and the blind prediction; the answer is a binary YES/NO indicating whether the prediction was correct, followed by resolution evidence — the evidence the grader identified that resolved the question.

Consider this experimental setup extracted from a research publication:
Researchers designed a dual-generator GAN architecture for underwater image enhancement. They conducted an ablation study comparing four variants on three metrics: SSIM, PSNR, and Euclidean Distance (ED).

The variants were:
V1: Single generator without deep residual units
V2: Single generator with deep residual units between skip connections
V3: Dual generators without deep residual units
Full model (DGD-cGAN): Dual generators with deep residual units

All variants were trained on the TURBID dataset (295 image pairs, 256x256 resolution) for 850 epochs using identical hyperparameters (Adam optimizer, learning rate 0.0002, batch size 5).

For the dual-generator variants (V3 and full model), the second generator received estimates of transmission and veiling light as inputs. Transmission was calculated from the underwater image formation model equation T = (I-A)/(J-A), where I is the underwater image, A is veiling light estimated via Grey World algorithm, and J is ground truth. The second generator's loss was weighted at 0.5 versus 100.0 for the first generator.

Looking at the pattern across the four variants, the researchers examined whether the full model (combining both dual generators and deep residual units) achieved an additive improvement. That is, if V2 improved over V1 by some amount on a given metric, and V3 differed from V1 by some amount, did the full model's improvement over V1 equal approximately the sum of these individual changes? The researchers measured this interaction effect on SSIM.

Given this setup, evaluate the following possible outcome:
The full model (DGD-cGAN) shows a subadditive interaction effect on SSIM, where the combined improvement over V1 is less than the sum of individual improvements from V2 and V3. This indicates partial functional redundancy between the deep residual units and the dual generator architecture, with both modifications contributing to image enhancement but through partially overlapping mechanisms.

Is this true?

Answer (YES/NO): NO